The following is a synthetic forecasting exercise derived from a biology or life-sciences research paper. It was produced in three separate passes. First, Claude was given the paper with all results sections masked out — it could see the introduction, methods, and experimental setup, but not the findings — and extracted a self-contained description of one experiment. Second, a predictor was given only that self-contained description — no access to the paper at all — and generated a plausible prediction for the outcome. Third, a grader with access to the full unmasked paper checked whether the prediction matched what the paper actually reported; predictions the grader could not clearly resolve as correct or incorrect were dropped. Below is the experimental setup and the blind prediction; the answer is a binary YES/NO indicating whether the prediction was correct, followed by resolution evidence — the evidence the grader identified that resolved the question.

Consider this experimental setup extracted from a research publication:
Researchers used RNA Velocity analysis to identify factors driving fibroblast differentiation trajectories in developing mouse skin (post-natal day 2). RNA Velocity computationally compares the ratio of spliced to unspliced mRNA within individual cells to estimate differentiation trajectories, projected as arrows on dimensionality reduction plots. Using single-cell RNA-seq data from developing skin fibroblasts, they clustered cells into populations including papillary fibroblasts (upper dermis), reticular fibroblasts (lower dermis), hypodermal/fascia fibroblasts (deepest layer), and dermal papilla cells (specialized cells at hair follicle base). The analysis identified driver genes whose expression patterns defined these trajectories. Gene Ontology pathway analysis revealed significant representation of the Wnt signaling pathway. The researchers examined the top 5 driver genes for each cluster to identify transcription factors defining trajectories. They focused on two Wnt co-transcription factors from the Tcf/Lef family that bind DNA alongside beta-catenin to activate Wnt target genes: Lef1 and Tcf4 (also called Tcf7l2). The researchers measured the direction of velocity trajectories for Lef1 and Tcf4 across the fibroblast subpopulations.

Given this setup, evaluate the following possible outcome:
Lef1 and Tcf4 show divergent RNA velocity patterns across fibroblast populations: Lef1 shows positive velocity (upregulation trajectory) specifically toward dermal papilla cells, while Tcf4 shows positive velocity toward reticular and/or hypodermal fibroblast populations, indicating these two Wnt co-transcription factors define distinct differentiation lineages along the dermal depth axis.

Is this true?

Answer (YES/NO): NO